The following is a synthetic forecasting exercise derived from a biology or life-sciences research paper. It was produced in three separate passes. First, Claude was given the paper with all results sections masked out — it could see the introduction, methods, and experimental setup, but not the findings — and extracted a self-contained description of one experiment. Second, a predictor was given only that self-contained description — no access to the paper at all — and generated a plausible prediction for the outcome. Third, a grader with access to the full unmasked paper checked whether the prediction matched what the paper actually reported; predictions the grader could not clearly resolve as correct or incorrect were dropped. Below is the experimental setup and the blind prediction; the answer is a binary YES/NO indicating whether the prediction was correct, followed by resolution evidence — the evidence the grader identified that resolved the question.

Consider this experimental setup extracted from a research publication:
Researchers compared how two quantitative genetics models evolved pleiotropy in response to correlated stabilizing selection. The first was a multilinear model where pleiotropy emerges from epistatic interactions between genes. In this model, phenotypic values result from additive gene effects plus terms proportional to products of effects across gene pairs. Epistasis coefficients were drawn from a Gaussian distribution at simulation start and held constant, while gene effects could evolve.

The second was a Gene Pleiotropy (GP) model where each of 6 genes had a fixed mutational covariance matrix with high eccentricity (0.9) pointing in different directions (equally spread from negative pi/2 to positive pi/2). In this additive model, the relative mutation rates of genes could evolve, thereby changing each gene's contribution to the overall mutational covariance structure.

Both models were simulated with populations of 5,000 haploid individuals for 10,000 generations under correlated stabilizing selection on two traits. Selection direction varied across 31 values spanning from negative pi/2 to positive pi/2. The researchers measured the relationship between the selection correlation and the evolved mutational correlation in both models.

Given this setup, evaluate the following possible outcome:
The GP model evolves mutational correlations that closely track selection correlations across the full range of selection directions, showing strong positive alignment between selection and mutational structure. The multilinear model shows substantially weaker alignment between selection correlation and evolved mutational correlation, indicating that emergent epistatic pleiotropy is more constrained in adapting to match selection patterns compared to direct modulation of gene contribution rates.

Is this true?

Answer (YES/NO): NO